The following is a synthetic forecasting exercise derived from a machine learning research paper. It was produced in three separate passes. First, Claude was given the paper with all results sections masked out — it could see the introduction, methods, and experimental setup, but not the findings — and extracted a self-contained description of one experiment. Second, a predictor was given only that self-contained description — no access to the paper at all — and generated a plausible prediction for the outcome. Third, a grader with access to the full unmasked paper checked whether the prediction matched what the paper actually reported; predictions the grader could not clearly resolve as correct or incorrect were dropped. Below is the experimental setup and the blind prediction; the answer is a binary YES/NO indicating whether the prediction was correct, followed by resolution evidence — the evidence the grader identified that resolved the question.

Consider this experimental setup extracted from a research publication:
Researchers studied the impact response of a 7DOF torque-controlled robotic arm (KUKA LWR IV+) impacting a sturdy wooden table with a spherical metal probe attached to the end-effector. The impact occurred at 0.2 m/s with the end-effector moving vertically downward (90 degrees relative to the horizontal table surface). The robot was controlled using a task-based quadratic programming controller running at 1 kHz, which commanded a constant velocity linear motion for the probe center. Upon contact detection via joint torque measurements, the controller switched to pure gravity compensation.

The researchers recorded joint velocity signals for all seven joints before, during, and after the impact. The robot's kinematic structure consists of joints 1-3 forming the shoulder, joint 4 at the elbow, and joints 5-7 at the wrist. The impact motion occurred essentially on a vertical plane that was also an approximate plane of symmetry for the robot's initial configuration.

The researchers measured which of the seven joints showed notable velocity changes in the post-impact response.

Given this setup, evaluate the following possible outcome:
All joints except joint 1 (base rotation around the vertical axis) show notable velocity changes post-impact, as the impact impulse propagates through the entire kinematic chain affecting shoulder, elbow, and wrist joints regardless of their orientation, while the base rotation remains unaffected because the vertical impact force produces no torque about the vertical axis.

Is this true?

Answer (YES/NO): NO